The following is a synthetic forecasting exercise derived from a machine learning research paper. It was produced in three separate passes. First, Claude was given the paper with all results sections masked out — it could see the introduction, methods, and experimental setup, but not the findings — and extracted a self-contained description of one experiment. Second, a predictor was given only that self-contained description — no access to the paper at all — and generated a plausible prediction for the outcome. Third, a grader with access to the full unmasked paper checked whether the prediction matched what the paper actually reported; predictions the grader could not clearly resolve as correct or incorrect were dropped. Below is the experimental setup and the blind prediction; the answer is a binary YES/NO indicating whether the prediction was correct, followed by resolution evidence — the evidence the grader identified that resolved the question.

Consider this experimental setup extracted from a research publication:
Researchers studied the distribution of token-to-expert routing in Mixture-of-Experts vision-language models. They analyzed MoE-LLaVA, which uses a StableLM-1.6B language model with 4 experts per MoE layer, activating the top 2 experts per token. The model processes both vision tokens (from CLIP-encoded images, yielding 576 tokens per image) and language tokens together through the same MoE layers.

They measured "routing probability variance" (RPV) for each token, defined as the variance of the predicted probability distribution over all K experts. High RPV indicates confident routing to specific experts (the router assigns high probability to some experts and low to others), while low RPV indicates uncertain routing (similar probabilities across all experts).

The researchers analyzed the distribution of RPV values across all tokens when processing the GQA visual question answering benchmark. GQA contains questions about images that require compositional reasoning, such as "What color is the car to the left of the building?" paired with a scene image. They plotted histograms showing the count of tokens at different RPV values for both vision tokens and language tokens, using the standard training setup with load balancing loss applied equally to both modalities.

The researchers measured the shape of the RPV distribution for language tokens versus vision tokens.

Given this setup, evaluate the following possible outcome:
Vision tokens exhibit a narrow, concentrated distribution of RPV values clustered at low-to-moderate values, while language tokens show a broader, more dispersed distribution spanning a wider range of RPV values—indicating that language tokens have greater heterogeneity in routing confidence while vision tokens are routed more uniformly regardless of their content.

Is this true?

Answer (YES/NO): YES